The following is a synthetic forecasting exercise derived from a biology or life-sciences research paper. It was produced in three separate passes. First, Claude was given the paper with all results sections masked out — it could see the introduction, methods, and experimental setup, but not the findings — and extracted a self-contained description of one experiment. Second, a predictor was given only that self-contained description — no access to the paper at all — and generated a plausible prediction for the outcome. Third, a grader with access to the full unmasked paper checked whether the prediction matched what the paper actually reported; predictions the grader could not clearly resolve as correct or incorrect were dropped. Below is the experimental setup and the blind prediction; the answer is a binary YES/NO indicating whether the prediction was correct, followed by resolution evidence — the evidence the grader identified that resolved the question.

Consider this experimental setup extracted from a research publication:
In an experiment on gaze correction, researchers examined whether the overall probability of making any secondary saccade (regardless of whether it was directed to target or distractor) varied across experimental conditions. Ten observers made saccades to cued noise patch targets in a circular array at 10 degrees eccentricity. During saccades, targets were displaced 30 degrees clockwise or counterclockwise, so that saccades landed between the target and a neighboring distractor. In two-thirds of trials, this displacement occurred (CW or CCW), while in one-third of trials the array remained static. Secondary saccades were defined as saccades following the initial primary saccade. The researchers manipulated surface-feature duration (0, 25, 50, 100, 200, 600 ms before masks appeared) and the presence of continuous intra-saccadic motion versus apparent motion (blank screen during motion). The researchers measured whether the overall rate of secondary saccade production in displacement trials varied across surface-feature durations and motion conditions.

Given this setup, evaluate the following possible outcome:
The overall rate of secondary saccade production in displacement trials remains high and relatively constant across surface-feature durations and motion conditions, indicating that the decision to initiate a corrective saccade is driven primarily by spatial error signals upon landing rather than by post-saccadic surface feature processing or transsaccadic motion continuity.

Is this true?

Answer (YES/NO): YES